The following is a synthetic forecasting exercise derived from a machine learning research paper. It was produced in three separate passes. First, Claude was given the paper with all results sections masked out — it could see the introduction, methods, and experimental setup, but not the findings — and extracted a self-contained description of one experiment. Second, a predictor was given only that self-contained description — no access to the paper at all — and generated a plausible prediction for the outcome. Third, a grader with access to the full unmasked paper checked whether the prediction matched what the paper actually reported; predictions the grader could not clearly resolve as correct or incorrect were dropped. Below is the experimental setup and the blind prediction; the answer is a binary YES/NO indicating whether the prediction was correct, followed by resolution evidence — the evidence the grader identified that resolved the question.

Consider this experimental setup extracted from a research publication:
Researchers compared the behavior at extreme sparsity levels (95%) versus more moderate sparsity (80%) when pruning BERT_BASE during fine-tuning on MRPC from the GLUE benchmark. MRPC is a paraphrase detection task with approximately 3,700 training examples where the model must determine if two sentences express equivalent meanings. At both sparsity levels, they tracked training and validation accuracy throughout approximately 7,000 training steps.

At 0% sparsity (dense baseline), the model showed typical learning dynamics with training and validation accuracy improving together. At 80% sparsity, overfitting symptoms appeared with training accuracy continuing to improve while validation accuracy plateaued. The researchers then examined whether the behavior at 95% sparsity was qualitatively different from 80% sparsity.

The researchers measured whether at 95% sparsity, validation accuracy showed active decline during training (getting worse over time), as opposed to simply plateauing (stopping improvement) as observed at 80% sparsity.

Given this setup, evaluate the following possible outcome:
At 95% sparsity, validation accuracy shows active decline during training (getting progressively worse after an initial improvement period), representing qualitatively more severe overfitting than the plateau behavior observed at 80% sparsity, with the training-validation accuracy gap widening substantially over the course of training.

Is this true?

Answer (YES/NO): YES